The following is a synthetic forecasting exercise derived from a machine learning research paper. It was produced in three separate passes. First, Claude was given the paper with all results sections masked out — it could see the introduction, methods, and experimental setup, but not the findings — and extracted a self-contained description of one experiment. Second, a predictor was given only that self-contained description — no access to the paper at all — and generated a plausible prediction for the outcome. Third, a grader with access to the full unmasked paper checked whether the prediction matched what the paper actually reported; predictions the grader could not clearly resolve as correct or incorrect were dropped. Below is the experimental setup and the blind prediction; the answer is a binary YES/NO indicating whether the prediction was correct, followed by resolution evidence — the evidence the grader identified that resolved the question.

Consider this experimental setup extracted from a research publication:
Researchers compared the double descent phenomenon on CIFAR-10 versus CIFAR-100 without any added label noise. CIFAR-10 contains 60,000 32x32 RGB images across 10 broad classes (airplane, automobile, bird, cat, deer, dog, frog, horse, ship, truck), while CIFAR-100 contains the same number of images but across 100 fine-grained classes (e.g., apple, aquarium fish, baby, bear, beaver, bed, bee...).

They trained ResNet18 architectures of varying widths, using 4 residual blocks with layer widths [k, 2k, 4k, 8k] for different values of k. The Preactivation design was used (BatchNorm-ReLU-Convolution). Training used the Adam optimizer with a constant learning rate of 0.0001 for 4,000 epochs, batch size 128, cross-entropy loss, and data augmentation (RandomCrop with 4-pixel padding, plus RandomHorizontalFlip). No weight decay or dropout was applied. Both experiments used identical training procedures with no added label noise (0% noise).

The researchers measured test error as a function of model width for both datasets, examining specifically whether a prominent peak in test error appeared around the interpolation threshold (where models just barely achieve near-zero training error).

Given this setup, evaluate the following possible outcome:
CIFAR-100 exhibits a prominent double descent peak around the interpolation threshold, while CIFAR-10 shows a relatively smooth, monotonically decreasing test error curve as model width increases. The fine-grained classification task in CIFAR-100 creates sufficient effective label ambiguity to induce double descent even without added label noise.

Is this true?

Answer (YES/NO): NO